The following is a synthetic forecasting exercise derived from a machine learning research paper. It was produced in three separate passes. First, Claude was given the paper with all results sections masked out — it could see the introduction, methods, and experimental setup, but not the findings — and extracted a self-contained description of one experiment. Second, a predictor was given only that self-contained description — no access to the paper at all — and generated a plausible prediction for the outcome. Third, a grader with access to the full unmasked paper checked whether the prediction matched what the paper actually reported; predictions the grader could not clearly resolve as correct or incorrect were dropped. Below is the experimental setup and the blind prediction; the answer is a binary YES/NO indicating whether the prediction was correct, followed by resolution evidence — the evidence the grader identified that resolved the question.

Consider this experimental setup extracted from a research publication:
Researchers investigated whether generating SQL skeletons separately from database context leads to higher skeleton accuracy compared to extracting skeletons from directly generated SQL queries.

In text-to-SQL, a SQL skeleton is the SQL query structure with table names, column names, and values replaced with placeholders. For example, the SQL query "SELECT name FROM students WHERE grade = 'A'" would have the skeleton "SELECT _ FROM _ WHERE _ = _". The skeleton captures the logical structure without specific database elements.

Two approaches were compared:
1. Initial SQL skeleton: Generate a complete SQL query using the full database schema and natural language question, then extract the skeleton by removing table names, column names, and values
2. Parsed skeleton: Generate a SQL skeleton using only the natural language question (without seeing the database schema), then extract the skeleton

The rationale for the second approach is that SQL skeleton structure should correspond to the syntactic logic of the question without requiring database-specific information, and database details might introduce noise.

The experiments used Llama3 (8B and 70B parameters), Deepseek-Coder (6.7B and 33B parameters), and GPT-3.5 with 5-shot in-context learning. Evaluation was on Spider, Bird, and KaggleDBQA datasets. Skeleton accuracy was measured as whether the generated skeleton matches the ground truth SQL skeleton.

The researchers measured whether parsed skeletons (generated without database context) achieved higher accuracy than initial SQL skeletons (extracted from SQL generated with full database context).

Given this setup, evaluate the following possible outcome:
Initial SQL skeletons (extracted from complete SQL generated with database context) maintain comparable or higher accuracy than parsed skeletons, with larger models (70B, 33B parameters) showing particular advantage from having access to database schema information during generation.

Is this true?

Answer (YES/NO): NO